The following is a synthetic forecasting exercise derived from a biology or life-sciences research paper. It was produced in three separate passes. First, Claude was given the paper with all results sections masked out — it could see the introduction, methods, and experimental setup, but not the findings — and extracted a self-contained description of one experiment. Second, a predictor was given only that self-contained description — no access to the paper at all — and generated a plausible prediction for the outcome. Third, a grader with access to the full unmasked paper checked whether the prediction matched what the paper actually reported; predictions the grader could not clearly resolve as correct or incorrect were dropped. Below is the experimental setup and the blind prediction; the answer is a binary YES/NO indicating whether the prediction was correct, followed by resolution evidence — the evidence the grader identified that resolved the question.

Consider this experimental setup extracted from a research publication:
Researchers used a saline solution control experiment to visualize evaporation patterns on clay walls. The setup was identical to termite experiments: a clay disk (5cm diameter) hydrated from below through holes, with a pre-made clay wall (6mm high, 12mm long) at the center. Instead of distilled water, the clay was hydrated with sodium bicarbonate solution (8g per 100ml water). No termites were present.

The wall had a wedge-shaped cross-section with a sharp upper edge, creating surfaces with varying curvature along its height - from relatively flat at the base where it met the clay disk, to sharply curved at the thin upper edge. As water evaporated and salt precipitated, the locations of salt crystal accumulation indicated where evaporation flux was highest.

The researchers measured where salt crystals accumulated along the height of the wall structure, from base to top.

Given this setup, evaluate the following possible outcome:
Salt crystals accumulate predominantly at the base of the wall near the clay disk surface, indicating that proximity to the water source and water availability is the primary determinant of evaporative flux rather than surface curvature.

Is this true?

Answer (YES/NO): NO